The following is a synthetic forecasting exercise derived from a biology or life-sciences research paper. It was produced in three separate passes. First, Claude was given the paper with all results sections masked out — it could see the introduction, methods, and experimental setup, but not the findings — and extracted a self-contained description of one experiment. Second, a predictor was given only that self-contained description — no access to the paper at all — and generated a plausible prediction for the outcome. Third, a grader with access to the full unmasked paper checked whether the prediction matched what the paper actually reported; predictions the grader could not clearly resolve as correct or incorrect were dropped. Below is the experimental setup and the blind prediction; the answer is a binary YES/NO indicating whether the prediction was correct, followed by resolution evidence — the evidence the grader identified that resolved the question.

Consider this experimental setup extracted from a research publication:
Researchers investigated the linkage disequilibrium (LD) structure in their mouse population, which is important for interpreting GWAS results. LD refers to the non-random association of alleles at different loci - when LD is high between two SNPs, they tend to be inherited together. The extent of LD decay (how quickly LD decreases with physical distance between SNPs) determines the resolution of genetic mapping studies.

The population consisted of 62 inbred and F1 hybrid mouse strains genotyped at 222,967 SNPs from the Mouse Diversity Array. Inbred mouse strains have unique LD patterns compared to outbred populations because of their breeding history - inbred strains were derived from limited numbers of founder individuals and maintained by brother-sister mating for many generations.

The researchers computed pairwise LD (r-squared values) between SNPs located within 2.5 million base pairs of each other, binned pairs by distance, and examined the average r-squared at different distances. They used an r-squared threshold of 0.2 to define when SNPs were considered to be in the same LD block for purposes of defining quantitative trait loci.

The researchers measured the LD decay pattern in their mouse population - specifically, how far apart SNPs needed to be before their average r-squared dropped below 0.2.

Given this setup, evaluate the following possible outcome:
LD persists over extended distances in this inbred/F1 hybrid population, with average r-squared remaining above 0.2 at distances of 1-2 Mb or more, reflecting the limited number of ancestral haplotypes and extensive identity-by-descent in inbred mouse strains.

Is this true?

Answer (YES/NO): YES